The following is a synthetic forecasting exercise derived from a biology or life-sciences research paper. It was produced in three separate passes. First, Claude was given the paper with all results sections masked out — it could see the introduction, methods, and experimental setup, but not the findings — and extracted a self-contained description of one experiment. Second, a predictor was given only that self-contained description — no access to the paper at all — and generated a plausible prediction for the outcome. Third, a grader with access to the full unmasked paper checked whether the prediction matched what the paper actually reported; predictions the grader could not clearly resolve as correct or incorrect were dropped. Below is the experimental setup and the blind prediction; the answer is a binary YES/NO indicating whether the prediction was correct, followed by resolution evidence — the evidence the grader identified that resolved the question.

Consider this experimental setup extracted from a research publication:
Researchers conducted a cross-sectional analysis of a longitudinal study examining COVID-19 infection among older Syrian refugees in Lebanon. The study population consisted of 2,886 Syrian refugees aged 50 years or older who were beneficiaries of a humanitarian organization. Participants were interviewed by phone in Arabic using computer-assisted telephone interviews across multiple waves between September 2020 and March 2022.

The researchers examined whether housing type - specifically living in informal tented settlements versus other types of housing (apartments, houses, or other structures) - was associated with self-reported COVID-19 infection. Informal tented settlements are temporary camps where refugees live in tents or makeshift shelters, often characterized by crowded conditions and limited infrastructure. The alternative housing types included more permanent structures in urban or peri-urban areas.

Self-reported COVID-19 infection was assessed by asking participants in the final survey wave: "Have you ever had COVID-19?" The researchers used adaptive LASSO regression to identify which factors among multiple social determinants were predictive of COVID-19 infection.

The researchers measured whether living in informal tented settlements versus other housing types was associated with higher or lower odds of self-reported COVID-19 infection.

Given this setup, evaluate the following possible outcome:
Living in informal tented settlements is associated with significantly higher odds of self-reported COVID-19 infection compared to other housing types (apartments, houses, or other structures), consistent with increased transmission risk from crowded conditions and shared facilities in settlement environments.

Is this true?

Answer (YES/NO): NO